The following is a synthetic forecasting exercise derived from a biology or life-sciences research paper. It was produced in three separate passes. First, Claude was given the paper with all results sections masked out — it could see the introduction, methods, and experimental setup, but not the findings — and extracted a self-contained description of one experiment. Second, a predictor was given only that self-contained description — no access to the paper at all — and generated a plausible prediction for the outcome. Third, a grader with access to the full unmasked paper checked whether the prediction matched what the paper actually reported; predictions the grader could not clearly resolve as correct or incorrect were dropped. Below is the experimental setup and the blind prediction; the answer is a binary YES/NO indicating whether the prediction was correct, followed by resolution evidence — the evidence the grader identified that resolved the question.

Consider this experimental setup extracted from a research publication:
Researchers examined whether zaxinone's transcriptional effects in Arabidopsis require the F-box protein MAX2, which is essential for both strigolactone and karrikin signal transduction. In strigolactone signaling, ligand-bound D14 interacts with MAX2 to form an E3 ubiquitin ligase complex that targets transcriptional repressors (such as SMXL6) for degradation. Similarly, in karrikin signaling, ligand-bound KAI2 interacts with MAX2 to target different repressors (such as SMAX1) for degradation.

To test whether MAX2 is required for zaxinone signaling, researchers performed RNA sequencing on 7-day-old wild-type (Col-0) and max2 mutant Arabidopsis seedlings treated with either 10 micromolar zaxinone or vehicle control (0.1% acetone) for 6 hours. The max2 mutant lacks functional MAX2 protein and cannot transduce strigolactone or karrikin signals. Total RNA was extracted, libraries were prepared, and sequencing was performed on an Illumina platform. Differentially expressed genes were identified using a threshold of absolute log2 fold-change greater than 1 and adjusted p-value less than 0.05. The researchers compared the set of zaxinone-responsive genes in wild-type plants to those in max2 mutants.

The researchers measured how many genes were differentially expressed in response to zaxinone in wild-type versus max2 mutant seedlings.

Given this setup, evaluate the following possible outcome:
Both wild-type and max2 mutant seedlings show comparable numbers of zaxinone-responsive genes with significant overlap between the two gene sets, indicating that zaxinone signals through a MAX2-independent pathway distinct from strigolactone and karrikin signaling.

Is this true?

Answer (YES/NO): NO